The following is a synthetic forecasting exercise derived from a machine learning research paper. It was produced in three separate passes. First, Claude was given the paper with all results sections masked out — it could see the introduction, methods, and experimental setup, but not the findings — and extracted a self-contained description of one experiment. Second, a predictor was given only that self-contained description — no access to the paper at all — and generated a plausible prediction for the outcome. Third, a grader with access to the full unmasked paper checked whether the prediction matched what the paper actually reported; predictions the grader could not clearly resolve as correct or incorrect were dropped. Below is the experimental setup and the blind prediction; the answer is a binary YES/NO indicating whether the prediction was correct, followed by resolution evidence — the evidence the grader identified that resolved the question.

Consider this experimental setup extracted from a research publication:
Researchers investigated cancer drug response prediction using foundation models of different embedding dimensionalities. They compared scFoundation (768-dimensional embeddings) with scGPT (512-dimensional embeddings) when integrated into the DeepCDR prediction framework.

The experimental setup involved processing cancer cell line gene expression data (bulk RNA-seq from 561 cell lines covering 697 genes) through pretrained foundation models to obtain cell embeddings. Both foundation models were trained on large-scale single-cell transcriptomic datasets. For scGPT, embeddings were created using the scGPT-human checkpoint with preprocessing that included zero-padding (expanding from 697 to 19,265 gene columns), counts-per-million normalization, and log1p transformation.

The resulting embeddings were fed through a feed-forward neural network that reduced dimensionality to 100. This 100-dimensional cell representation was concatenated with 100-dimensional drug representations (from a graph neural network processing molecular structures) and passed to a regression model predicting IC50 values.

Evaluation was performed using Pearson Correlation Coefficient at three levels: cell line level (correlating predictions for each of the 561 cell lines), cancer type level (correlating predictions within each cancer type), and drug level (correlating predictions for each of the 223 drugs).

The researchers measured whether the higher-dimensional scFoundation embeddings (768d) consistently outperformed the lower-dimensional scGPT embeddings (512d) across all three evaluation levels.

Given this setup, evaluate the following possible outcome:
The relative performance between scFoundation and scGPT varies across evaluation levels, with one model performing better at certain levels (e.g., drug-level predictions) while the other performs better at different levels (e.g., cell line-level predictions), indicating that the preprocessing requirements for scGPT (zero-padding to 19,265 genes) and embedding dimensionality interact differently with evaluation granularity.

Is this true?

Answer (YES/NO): NO